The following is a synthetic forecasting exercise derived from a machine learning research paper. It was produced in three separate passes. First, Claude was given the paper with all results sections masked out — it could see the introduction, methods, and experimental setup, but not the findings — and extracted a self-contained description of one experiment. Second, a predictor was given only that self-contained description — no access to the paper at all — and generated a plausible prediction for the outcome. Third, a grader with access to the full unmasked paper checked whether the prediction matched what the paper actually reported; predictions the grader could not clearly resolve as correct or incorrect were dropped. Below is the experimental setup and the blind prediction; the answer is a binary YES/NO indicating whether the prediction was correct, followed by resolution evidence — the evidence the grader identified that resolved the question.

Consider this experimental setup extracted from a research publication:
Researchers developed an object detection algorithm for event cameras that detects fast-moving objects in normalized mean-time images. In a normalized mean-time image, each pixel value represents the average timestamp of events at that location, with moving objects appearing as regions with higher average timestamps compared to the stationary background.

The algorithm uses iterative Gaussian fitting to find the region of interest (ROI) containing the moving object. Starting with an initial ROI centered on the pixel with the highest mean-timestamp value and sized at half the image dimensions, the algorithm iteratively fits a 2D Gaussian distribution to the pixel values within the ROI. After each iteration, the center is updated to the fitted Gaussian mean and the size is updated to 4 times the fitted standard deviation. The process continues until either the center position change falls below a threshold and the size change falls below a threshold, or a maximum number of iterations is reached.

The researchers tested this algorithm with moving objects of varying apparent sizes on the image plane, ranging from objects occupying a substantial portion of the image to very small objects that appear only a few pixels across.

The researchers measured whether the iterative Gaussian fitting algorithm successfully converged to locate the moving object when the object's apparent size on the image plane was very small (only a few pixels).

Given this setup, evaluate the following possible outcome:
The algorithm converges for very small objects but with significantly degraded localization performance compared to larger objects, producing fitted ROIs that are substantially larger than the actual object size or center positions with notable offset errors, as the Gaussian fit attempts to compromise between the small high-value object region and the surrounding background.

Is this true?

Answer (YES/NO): NO